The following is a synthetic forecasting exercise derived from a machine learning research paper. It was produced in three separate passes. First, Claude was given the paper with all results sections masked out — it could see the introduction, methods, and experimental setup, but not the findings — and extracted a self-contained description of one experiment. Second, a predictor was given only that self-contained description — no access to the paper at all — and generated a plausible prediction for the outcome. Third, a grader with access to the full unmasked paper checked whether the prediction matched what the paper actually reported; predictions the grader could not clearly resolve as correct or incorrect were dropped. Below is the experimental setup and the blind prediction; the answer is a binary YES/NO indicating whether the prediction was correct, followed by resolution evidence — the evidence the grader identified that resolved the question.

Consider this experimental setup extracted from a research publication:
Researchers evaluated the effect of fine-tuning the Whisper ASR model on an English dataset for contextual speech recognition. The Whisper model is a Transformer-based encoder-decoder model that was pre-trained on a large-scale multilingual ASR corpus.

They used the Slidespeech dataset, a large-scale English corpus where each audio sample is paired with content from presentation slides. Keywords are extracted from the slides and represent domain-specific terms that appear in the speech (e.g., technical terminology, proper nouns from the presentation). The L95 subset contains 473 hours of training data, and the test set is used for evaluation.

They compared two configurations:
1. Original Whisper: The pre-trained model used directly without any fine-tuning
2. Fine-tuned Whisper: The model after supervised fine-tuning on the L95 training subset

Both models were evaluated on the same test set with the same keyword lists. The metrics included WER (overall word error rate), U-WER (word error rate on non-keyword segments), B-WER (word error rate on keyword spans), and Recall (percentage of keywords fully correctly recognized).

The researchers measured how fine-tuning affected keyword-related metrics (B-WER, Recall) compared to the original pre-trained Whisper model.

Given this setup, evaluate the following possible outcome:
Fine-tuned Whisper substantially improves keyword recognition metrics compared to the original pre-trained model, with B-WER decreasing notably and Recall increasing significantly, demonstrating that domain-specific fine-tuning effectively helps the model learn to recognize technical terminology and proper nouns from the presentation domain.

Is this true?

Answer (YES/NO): NO